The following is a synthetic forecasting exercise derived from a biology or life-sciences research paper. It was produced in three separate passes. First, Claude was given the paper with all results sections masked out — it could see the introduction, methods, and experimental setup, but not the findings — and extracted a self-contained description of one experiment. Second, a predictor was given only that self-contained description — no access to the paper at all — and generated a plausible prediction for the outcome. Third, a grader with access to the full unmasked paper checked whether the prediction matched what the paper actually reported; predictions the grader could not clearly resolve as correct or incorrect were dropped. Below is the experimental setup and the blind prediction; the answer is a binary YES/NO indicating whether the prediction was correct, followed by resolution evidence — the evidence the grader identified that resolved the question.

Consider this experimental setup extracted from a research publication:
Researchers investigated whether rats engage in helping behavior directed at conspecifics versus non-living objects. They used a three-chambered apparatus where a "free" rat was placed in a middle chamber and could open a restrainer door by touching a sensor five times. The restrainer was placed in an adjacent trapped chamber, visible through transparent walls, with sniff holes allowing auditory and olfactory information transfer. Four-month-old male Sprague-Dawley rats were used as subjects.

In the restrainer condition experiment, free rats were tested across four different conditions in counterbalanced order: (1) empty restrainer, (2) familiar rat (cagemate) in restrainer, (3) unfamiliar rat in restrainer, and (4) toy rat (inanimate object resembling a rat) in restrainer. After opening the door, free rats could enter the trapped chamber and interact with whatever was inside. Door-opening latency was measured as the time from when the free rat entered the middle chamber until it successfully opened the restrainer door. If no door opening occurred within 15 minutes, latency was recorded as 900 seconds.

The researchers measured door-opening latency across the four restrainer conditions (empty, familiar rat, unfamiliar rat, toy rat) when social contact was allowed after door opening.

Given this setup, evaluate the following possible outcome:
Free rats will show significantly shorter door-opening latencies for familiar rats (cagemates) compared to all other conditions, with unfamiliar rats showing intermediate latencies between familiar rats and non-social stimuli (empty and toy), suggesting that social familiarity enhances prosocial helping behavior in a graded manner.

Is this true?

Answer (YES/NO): NO